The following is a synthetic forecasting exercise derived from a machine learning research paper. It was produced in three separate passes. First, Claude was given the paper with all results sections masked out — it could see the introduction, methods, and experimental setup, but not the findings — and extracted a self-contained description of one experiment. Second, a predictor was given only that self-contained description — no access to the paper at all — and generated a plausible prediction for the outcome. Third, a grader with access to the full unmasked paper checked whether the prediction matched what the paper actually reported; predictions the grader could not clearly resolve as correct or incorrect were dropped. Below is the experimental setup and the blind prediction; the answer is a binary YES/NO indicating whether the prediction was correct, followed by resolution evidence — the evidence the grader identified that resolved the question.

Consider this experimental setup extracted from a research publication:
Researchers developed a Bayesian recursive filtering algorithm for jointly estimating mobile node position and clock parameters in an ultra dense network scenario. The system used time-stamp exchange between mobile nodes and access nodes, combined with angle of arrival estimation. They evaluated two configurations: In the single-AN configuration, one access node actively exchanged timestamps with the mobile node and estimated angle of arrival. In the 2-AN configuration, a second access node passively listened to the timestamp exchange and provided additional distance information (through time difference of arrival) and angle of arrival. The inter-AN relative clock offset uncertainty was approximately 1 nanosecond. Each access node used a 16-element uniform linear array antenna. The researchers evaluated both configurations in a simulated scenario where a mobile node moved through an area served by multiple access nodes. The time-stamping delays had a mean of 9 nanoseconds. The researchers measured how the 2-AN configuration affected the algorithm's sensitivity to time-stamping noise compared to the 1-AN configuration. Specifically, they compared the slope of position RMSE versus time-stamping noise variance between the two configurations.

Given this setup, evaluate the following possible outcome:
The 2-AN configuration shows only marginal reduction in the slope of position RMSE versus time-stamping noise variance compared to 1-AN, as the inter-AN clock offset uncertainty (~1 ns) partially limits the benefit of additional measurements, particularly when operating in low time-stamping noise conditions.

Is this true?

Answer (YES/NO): NO